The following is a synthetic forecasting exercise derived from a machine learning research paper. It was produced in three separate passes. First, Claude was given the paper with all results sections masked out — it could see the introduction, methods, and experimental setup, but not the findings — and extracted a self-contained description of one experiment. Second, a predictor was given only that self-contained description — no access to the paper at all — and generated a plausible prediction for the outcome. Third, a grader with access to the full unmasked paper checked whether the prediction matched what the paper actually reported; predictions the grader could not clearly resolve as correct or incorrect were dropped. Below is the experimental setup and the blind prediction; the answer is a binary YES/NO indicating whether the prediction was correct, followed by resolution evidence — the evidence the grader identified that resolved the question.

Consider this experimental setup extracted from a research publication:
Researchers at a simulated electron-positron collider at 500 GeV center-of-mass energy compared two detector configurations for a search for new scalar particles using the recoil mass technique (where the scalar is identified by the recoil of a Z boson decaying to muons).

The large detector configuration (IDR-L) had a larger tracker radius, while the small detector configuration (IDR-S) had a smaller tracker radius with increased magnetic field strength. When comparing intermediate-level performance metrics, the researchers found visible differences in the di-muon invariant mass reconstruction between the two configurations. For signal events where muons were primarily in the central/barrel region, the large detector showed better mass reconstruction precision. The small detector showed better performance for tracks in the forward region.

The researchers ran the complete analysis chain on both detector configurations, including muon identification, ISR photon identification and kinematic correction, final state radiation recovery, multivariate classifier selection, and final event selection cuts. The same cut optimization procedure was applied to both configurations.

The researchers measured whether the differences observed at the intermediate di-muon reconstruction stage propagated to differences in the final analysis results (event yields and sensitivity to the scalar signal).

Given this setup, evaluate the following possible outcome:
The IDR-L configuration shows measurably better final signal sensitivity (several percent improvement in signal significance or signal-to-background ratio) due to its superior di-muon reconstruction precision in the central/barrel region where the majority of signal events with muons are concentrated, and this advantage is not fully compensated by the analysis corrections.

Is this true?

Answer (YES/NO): NO